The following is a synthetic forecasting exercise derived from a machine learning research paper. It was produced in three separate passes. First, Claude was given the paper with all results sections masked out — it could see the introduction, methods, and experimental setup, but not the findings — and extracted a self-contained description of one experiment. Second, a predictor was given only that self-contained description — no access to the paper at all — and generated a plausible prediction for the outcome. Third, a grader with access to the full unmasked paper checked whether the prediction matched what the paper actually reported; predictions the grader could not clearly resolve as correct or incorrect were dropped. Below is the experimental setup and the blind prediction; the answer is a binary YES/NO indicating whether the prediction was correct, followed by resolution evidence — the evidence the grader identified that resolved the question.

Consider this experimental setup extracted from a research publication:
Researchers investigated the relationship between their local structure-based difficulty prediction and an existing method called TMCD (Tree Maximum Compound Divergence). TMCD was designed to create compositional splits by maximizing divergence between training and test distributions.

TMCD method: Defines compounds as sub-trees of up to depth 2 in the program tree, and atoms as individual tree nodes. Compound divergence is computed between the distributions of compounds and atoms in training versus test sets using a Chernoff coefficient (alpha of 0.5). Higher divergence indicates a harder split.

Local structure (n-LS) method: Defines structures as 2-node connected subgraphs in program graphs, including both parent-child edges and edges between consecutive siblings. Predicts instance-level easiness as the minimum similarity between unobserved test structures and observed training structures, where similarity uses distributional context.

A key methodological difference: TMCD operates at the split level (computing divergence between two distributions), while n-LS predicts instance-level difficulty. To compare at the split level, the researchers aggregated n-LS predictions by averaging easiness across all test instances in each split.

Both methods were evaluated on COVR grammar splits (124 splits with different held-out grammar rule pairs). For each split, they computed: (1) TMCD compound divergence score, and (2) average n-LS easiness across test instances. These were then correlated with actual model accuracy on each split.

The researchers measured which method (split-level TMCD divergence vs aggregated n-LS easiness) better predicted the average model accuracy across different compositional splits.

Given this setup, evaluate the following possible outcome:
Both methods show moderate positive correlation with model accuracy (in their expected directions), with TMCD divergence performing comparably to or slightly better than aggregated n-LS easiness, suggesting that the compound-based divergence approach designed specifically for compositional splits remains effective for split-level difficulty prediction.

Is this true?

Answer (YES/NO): NO